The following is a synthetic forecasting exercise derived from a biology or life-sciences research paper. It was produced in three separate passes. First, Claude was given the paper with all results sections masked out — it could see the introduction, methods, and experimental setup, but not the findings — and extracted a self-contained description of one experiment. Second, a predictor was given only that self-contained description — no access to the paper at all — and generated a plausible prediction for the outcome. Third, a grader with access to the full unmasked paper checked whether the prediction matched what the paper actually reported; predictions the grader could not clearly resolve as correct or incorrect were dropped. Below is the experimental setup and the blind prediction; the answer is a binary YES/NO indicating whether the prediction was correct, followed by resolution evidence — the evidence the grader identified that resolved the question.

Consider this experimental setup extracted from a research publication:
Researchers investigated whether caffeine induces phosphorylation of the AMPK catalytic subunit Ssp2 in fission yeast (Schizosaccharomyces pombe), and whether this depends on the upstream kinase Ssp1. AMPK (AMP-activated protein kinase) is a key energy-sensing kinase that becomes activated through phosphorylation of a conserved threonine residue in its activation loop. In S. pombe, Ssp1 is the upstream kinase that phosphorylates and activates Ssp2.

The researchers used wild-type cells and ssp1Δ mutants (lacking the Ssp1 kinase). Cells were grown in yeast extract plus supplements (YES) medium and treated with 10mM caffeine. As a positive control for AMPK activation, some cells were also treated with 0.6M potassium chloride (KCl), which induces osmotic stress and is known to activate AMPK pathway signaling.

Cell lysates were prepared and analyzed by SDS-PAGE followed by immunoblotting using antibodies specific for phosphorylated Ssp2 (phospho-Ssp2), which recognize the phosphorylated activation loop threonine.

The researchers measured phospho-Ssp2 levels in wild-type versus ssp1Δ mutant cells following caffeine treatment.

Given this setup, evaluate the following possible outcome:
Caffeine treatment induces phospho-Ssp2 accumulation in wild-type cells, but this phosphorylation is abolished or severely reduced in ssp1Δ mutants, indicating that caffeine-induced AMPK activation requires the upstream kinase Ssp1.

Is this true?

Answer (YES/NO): YES